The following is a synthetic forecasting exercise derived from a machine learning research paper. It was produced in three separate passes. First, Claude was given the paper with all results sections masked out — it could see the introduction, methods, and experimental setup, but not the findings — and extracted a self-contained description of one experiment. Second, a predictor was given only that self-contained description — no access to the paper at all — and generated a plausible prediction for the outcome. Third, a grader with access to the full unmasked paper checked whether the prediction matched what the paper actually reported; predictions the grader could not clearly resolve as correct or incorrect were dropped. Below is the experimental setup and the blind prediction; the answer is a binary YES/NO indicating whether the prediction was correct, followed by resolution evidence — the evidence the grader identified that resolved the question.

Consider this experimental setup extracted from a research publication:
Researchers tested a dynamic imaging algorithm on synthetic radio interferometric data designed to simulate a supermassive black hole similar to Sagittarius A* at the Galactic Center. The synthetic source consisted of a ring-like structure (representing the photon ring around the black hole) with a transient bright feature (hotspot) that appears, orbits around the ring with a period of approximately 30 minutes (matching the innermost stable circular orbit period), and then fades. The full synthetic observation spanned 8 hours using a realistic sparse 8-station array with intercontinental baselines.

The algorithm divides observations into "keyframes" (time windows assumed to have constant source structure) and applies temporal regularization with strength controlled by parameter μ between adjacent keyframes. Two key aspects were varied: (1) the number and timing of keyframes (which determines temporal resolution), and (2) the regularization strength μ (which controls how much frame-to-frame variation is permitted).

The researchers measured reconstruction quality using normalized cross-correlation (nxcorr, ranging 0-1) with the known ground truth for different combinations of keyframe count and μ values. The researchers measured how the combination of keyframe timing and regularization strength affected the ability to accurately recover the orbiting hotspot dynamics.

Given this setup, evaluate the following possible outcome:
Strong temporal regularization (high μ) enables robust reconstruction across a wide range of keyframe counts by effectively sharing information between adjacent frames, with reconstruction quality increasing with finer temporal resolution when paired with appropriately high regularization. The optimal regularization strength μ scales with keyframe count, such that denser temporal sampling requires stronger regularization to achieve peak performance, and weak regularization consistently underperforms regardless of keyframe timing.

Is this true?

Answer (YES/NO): NO